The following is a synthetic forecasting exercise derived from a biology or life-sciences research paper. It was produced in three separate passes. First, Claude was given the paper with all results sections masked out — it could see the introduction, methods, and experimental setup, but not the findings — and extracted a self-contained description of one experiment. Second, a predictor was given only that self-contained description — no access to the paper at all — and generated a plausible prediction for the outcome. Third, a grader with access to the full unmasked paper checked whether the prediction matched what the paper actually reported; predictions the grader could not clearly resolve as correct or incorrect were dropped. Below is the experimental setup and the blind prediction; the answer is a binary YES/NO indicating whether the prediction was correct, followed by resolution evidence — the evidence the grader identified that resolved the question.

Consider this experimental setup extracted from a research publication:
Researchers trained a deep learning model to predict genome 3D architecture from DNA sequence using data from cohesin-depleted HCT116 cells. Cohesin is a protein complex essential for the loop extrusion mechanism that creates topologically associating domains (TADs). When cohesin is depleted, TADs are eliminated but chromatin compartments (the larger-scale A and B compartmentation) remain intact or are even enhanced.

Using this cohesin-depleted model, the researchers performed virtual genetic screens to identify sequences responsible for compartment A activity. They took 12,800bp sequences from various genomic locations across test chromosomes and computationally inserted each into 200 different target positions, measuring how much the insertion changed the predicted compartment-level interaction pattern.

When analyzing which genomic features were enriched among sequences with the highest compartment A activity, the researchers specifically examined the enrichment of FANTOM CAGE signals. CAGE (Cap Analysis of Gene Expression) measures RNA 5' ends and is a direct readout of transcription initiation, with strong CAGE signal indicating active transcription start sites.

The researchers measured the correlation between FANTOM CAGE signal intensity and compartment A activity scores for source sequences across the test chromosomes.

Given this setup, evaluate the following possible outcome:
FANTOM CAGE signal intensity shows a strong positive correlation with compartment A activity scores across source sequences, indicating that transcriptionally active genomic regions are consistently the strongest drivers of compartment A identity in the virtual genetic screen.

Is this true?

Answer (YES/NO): YES